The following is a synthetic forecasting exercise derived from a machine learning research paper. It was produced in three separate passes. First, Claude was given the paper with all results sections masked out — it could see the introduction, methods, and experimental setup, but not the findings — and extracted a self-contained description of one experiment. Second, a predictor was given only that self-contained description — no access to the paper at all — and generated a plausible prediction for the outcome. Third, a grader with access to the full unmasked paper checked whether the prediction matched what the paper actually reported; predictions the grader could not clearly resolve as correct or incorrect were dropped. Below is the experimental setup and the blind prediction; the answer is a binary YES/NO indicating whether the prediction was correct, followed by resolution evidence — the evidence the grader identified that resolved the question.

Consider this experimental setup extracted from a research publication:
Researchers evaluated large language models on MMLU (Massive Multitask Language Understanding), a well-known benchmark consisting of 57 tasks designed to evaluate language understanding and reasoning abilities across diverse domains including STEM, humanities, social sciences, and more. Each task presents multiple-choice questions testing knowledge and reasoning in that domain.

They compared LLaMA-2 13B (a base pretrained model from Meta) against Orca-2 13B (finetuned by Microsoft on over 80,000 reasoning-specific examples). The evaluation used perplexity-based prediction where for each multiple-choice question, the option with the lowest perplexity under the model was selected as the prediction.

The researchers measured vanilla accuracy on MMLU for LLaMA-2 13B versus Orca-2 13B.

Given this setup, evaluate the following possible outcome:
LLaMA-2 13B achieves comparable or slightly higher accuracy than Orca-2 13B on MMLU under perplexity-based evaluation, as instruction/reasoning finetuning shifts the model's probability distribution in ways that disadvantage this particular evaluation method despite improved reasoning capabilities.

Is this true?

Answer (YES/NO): YES